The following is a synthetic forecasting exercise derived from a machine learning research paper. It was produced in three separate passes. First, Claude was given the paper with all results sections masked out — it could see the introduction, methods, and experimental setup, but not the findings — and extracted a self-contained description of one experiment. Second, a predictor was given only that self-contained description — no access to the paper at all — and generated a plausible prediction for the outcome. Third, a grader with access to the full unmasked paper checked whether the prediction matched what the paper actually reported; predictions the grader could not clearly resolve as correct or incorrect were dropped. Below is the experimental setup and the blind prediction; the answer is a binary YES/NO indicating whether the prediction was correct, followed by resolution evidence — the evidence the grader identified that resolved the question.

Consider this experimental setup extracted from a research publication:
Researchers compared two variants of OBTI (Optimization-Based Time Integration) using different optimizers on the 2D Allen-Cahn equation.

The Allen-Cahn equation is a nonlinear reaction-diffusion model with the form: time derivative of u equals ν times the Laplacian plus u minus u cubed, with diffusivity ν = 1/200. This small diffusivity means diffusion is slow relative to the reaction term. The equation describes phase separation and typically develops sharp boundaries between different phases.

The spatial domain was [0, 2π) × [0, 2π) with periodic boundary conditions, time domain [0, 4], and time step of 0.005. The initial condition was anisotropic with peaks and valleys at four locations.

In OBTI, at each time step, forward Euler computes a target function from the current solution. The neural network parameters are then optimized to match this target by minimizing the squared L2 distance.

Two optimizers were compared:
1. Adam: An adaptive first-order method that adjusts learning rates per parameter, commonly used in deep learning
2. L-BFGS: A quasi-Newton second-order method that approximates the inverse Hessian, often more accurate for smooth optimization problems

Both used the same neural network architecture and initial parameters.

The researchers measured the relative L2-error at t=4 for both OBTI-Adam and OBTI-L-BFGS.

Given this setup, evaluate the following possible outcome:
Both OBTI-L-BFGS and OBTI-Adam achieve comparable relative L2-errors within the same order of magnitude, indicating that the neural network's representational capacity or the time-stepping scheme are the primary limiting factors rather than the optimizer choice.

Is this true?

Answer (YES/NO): YES